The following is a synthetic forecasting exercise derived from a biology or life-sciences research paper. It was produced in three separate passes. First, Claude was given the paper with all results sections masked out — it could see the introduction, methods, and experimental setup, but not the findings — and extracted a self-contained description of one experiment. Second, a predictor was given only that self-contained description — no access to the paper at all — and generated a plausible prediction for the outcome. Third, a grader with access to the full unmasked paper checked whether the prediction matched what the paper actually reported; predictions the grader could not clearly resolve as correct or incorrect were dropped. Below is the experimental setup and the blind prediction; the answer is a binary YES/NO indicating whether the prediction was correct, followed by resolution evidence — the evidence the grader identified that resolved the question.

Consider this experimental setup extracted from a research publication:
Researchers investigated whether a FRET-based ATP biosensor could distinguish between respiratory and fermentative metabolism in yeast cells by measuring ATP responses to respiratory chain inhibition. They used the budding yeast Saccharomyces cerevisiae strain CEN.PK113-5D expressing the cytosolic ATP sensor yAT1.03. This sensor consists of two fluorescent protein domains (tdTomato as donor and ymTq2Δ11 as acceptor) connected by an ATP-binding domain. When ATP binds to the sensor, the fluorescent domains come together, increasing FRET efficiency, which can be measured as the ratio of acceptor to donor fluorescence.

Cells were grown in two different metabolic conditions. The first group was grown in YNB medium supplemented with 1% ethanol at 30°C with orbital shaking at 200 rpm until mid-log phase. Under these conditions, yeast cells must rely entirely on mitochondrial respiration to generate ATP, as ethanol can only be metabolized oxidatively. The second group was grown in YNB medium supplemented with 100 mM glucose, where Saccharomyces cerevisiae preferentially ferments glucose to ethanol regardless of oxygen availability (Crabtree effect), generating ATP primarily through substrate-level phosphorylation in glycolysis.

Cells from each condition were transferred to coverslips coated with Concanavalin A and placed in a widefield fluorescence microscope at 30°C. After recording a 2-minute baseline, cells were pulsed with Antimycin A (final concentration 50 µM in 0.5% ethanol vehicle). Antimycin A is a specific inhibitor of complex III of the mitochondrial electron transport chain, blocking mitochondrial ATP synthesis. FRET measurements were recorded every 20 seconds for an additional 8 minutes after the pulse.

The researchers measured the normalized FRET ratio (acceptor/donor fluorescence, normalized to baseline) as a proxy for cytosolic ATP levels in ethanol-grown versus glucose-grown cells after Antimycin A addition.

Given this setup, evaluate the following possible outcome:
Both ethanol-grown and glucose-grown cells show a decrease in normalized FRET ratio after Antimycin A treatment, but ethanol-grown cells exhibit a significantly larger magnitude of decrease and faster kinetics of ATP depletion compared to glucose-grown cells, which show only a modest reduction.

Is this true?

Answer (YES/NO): NO